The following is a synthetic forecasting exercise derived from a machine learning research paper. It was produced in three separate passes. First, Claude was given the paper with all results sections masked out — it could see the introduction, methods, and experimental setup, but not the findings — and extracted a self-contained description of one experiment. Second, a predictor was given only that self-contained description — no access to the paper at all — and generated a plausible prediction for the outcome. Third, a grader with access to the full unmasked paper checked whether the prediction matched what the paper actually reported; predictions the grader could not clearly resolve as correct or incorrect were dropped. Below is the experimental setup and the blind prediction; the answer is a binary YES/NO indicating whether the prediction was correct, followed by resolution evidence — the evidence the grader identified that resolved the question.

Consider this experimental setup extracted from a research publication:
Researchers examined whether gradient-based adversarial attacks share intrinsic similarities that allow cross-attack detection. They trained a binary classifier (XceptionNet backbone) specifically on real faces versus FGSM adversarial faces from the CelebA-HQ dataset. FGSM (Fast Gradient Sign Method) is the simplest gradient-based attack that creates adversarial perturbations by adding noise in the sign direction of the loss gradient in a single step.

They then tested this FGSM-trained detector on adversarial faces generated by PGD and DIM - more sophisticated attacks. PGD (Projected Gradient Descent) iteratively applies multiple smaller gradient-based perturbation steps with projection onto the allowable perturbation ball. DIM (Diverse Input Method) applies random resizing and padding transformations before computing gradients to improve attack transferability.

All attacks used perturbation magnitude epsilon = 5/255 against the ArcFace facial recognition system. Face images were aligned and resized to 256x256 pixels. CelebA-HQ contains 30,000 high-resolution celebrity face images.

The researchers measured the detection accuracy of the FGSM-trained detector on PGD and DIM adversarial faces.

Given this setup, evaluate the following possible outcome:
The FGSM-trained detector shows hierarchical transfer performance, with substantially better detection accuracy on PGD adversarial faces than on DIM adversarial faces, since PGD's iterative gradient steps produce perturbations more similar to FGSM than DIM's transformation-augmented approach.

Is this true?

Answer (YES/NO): NO